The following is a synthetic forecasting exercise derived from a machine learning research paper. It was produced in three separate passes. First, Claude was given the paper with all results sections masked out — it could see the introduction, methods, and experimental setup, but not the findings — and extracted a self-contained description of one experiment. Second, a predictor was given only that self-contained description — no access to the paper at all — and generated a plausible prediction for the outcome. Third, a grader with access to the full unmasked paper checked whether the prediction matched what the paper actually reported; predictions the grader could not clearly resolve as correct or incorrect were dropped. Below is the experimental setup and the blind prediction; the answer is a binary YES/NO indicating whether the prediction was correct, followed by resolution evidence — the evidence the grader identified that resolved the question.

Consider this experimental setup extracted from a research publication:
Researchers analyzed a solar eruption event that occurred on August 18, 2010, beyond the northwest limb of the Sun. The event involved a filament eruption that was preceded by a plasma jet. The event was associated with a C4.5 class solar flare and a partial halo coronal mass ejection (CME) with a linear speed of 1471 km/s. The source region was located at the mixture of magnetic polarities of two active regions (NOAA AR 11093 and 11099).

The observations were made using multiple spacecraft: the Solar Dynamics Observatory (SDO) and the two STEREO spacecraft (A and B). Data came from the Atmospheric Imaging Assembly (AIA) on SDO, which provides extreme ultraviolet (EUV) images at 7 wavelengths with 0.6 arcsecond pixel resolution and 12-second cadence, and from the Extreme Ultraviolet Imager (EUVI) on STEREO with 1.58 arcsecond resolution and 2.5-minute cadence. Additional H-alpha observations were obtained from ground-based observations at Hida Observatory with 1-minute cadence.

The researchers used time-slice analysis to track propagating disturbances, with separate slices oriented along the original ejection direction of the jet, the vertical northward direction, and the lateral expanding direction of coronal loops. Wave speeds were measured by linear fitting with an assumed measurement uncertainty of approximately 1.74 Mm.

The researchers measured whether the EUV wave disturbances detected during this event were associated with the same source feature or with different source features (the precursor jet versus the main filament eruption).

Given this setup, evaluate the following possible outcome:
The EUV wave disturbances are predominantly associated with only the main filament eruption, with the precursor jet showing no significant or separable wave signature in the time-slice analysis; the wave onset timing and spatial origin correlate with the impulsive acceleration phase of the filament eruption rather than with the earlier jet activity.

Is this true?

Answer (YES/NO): NO